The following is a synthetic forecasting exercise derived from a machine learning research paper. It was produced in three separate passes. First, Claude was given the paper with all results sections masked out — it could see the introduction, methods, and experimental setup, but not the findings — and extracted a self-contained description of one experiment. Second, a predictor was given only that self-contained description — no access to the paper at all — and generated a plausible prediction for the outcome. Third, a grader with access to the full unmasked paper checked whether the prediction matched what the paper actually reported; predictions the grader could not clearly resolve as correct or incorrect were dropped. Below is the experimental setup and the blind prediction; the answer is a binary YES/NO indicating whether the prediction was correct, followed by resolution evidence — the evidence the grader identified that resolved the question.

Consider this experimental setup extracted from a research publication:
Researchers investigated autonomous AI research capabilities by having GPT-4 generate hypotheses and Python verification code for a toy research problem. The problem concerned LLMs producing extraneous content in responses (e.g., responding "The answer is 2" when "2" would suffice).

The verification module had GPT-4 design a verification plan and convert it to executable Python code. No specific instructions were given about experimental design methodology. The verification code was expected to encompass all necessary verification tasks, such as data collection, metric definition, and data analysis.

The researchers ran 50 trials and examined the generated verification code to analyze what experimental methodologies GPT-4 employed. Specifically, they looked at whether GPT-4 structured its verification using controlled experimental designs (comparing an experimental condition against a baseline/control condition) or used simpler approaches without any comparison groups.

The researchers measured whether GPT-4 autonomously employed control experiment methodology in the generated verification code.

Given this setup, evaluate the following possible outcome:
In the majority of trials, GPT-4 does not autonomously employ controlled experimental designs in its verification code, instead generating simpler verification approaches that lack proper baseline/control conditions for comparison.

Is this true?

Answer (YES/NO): NO